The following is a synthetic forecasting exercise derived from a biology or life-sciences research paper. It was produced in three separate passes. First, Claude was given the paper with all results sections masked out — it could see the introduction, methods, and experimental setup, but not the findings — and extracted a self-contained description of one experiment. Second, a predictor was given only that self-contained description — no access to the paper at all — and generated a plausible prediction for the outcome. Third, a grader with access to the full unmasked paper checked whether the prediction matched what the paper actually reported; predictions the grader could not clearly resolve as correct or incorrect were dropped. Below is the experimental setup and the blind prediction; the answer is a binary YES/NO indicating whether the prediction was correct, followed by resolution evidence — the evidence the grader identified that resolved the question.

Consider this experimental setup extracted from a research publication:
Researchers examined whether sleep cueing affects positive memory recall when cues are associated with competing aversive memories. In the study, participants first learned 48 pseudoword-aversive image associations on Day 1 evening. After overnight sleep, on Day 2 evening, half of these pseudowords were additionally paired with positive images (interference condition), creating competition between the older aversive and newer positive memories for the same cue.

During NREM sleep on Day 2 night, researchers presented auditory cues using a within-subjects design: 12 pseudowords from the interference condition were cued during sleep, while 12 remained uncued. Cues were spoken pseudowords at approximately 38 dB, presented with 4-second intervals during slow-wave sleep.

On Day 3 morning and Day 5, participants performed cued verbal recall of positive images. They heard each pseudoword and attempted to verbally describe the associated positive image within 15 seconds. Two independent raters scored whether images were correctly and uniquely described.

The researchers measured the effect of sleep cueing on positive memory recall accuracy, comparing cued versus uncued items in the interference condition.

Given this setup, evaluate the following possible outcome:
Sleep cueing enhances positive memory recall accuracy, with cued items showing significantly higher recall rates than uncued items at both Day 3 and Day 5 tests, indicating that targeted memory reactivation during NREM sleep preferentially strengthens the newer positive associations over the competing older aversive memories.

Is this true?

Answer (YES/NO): NO